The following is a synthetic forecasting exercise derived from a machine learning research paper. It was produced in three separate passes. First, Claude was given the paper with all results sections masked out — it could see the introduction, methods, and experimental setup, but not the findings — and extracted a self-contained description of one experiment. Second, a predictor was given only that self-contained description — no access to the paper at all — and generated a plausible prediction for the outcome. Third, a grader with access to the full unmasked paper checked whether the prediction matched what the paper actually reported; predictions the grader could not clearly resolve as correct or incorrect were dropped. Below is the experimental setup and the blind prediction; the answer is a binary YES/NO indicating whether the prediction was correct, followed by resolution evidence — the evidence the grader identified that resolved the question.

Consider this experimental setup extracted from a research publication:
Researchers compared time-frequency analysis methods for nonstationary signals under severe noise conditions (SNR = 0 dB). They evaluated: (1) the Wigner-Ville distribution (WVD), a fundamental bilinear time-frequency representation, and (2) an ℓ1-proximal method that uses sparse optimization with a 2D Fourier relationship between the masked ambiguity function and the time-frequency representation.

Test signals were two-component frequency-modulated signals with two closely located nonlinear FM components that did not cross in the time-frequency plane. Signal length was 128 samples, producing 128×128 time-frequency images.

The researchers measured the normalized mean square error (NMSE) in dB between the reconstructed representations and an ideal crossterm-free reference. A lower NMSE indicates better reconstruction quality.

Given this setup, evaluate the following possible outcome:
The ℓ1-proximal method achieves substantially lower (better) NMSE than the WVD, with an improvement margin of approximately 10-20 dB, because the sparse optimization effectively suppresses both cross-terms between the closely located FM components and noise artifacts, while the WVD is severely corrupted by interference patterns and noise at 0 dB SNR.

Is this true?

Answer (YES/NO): NO